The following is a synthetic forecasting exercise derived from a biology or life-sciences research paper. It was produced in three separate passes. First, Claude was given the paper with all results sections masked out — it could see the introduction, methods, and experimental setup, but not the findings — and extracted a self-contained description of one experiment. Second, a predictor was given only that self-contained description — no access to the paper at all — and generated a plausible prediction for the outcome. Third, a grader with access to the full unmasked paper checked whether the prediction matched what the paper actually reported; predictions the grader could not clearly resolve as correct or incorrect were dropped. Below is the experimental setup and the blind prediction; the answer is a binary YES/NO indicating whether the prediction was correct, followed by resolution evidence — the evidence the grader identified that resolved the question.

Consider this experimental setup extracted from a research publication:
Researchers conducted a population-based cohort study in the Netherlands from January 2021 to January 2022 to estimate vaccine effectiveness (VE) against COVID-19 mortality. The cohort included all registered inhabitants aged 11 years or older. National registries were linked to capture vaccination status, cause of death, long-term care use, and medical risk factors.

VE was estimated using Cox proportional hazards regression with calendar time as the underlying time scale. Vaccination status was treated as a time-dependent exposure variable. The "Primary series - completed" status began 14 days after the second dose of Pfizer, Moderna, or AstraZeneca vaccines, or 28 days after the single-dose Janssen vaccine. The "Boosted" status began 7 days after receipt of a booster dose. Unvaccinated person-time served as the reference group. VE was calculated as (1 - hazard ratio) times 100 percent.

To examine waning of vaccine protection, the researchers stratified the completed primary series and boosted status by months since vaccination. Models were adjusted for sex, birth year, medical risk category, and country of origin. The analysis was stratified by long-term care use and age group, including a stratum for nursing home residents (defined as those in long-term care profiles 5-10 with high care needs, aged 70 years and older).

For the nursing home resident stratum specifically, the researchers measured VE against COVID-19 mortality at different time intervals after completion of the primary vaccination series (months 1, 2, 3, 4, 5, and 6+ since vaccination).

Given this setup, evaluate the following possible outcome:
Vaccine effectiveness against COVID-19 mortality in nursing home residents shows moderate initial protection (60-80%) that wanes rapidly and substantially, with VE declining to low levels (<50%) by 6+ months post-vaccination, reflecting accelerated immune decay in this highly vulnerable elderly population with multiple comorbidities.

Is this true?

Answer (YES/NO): NO